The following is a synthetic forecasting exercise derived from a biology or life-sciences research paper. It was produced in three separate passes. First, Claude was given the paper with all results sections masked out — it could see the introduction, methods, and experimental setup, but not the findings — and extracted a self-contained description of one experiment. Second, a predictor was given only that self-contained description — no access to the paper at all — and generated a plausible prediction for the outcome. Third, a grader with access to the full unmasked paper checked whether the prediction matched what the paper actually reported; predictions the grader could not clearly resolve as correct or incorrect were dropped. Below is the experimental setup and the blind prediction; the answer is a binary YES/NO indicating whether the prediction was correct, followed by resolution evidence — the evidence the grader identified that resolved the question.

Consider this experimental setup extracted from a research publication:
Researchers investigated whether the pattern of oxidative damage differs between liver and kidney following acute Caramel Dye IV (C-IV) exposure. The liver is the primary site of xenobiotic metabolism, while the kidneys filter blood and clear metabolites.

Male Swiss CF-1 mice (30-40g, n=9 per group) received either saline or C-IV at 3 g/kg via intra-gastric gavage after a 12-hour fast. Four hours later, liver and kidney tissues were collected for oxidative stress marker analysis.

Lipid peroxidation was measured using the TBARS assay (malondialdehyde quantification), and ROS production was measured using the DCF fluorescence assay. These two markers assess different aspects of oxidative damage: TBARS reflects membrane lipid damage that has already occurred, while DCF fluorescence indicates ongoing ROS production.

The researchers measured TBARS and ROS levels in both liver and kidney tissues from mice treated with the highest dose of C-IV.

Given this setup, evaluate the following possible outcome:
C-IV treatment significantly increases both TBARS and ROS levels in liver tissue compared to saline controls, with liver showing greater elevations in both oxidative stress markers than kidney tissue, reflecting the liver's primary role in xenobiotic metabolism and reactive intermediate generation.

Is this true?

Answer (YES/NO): NO